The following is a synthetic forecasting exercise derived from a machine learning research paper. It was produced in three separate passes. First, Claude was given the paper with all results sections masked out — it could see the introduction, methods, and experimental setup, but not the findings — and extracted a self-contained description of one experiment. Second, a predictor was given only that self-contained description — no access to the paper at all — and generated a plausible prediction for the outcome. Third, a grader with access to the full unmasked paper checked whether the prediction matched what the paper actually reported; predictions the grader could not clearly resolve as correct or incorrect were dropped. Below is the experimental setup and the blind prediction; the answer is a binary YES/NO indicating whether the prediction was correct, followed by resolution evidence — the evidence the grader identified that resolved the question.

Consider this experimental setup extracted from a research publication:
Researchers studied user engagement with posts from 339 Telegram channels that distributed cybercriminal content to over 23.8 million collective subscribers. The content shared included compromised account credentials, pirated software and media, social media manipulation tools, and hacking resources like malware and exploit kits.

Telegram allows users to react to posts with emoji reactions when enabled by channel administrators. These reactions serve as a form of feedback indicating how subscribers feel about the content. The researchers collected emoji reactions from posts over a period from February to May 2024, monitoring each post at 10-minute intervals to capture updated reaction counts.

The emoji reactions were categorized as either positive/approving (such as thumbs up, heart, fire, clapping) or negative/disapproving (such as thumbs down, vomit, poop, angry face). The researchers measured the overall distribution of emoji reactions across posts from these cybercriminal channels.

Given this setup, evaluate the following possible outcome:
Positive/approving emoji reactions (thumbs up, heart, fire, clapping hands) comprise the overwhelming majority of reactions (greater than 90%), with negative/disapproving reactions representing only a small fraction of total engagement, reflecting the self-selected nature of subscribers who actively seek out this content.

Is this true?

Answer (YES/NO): NO